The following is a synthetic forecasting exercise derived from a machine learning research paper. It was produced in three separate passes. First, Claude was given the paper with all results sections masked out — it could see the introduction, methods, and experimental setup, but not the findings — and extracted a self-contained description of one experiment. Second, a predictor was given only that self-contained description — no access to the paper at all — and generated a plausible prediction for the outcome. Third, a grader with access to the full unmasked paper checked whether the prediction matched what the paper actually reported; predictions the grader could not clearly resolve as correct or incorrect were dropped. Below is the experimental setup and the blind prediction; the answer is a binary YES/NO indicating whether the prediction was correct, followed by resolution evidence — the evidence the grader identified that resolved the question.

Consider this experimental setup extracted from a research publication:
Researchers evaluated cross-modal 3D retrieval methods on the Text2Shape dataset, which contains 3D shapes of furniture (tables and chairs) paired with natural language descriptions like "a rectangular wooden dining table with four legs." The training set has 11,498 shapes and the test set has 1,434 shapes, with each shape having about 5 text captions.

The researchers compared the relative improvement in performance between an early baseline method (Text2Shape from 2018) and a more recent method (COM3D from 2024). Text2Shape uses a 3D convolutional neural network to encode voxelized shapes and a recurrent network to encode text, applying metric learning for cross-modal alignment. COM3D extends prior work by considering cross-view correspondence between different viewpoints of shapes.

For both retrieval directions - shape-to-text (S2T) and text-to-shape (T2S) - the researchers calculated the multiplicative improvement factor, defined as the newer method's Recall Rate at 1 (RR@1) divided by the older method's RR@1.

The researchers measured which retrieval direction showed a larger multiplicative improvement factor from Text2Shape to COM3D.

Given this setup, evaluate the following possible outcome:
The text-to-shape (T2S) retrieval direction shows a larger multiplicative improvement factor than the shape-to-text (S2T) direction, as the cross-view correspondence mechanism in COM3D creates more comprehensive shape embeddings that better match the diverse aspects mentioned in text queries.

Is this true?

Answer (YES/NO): YES